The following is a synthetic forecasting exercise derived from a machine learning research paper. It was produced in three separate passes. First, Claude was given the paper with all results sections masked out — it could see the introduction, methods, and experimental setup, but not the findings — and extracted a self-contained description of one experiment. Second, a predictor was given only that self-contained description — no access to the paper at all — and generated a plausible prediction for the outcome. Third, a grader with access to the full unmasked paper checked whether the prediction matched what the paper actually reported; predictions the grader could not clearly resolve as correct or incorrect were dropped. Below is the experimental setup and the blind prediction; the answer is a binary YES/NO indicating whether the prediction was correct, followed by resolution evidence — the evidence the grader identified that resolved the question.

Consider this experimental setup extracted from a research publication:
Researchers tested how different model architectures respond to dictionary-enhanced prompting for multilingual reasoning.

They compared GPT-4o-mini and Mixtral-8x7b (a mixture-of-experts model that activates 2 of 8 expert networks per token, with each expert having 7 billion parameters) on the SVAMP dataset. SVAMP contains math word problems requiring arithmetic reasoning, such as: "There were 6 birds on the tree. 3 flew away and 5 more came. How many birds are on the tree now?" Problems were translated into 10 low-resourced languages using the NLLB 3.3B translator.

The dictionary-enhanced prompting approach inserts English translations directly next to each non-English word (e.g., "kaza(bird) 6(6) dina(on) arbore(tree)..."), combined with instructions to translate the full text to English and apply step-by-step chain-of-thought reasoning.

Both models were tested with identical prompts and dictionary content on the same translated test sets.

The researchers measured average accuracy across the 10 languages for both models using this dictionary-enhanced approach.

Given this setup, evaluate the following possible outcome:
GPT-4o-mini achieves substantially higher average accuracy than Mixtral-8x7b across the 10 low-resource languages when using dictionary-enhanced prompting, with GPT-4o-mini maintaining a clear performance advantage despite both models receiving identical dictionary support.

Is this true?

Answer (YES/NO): YES